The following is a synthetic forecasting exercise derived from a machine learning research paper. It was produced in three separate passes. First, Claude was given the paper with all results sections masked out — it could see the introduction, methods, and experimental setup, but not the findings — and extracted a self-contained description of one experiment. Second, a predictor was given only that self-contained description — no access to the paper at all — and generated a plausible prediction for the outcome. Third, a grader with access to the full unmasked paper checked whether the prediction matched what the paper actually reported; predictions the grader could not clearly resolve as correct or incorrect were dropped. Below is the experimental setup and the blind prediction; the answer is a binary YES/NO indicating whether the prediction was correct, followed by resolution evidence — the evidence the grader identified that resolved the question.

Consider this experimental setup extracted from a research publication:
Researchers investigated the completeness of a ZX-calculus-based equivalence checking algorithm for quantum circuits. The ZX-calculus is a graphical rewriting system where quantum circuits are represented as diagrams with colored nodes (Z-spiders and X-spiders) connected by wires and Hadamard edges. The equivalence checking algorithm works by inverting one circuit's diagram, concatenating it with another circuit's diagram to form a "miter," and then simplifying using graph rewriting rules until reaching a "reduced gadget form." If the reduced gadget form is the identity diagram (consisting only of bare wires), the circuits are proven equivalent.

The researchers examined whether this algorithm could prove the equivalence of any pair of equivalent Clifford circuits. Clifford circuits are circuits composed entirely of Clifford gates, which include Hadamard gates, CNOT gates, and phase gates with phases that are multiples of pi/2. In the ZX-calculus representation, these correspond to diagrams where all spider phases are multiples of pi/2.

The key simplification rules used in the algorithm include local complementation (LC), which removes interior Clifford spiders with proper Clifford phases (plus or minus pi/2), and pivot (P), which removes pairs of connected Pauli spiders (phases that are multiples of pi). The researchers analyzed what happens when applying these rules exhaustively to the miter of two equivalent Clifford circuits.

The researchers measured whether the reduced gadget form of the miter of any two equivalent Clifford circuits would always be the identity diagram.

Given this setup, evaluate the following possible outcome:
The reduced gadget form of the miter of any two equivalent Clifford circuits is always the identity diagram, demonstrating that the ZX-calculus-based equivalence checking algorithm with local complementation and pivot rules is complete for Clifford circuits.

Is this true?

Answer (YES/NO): YES